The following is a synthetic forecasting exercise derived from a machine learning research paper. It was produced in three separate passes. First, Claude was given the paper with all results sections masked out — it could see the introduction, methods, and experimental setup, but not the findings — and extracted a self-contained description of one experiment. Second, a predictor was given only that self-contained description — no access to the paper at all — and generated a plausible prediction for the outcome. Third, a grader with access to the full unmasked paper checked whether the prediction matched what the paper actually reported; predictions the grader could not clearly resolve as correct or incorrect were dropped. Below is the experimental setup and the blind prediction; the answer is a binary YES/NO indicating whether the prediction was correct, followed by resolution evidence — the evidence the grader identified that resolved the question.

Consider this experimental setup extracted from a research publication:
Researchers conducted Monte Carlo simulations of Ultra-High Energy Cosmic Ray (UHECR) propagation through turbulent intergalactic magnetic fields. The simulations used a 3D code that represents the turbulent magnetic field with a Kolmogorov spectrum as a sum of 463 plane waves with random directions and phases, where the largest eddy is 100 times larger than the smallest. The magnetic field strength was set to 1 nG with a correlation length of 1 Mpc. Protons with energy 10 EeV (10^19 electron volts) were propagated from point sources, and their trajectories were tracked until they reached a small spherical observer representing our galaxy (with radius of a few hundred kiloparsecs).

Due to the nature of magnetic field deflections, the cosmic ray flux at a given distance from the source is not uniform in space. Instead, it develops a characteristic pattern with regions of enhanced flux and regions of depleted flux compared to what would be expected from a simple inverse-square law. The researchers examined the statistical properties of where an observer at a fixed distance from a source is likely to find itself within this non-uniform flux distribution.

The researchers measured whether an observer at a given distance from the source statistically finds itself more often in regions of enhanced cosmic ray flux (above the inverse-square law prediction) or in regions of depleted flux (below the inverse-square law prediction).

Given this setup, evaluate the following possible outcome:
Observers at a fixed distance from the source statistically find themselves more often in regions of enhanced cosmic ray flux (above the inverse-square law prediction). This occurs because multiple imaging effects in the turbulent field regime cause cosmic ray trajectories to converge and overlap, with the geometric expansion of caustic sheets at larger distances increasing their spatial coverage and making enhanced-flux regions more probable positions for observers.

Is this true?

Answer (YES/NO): NO